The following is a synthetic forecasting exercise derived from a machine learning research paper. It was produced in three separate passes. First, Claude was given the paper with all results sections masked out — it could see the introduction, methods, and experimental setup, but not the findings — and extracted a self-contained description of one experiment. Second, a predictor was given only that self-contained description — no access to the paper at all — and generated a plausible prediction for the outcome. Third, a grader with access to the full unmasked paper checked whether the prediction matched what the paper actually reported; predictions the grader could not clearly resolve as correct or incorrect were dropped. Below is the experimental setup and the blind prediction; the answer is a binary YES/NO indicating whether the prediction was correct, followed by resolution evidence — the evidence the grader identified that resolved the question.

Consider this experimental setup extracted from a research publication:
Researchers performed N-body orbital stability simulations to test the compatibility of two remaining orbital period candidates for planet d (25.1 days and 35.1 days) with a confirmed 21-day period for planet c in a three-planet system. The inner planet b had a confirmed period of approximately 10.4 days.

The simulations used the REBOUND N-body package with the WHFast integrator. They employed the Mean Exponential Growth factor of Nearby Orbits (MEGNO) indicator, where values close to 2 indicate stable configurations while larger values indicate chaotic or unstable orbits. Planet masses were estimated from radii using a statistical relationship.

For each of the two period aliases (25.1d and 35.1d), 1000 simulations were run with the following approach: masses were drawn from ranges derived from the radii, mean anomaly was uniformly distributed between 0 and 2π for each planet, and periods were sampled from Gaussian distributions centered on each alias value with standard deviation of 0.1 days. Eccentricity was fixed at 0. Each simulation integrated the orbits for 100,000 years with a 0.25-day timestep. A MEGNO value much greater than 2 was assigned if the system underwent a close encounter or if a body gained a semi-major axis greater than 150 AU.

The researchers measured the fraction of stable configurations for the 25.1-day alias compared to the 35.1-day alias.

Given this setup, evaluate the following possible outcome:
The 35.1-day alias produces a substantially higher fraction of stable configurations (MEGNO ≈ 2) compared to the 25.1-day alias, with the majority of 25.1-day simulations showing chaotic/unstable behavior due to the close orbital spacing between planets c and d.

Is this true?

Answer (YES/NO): YES